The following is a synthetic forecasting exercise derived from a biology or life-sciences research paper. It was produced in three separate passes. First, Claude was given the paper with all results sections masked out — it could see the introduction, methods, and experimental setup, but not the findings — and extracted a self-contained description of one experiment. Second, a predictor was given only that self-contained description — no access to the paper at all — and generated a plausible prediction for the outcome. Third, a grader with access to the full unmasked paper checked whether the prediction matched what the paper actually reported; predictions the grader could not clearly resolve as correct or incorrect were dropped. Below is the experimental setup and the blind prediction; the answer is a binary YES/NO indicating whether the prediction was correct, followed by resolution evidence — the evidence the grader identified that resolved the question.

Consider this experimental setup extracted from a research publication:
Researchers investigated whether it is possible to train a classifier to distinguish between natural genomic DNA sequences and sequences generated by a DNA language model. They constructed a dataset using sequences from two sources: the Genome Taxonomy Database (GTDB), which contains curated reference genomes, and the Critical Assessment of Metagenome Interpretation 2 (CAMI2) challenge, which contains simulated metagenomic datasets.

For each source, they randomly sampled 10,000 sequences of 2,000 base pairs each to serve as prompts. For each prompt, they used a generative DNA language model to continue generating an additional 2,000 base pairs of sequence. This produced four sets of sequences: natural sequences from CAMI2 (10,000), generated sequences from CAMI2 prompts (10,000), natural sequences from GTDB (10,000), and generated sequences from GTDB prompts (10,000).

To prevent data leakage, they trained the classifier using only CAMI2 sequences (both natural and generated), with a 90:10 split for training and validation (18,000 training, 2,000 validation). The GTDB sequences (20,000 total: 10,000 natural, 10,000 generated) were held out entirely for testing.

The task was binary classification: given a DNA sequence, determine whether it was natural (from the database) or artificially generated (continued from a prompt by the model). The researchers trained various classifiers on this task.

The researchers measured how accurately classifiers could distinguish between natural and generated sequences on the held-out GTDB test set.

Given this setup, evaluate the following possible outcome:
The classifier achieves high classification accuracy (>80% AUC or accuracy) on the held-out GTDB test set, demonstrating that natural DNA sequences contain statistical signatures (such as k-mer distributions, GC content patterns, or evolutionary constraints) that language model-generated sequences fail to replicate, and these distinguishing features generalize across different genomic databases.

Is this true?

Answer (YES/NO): YES